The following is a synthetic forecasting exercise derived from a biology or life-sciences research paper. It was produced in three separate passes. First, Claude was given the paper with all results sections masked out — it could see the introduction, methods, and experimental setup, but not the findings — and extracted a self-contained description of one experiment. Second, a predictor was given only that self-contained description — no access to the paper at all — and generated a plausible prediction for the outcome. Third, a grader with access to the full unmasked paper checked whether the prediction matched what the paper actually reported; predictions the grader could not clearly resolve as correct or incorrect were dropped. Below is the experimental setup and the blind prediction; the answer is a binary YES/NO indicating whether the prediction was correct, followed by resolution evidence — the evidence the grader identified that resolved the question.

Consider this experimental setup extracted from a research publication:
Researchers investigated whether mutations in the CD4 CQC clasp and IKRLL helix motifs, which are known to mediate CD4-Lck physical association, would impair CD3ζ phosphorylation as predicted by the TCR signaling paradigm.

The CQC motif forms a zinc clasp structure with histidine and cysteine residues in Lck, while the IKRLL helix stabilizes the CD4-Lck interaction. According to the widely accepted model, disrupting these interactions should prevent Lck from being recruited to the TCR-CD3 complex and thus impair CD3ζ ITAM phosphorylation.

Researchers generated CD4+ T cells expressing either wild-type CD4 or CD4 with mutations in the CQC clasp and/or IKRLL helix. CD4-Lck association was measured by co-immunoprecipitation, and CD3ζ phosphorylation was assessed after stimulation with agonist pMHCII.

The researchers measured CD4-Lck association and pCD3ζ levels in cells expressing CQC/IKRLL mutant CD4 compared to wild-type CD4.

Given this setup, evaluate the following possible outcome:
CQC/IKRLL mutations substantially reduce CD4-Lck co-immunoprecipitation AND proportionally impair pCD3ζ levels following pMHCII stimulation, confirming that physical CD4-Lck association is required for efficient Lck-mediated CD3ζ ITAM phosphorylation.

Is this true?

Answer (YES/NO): NO